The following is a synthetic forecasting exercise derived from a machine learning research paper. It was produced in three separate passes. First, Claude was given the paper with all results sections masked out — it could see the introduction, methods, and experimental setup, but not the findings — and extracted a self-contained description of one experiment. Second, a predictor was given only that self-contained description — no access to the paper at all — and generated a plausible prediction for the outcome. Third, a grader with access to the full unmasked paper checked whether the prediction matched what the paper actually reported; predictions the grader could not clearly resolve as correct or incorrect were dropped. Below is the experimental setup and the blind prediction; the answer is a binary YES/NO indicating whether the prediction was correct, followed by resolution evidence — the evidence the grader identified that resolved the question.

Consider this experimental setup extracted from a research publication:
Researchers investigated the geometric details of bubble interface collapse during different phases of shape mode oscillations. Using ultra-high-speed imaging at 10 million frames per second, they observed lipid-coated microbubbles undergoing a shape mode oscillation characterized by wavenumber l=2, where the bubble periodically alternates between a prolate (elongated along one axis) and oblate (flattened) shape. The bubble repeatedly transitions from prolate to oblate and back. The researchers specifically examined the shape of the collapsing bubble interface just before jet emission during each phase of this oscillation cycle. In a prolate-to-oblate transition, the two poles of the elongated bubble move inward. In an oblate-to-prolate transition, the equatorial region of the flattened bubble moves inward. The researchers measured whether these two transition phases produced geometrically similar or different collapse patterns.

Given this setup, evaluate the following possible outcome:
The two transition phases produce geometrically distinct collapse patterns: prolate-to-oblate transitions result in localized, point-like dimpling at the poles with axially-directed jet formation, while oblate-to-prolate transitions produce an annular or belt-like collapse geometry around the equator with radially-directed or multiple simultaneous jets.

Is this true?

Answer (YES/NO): NO